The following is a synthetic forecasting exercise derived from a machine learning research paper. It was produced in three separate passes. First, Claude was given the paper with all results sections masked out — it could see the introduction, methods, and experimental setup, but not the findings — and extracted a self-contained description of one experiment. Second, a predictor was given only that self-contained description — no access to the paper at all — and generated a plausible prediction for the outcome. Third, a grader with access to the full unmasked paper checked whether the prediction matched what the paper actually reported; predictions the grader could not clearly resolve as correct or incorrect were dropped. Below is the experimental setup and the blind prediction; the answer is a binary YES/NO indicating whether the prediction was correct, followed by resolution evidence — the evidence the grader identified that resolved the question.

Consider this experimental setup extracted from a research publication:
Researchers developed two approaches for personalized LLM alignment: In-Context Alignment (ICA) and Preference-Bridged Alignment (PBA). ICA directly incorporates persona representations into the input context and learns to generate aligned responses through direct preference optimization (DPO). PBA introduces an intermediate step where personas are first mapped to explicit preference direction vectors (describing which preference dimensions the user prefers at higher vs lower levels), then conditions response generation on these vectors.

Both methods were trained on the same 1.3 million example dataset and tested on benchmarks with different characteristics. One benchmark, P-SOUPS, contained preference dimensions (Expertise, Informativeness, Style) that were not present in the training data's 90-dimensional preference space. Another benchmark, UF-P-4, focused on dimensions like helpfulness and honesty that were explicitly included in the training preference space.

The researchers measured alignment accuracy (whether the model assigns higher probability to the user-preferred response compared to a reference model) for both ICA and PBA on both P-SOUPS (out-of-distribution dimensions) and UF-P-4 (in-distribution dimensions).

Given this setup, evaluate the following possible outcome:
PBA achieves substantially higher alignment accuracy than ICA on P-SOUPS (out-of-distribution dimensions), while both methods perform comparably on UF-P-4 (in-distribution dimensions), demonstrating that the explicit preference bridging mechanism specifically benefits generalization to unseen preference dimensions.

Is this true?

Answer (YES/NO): NO